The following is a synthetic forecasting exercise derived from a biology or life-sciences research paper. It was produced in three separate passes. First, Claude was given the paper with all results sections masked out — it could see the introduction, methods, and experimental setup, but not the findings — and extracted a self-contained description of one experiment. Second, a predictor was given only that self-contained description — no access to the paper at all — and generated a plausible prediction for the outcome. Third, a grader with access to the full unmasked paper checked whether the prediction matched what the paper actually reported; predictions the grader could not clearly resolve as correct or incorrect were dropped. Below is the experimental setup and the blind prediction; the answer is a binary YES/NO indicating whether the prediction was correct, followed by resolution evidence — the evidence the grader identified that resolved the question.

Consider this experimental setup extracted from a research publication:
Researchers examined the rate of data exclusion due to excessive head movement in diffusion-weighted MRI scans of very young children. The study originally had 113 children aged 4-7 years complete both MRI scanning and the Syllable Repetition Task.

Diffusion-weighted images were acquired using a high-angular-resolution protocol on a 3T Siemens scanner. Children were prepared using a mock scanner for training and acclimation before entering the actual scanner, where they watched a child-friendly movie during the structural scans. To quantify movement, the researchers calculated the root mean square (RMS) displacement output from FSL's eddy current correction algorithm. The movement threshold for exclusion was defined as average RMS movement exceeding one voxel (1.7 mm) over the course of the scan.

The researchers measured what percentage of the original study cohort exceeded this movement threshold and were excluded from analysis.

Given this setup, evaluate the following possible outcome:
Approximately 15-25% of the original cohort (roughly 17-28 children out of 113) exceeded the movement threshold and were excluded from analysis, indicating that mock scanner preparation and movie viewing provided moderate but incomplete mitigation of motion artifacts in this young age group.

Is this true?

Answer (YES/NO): NO